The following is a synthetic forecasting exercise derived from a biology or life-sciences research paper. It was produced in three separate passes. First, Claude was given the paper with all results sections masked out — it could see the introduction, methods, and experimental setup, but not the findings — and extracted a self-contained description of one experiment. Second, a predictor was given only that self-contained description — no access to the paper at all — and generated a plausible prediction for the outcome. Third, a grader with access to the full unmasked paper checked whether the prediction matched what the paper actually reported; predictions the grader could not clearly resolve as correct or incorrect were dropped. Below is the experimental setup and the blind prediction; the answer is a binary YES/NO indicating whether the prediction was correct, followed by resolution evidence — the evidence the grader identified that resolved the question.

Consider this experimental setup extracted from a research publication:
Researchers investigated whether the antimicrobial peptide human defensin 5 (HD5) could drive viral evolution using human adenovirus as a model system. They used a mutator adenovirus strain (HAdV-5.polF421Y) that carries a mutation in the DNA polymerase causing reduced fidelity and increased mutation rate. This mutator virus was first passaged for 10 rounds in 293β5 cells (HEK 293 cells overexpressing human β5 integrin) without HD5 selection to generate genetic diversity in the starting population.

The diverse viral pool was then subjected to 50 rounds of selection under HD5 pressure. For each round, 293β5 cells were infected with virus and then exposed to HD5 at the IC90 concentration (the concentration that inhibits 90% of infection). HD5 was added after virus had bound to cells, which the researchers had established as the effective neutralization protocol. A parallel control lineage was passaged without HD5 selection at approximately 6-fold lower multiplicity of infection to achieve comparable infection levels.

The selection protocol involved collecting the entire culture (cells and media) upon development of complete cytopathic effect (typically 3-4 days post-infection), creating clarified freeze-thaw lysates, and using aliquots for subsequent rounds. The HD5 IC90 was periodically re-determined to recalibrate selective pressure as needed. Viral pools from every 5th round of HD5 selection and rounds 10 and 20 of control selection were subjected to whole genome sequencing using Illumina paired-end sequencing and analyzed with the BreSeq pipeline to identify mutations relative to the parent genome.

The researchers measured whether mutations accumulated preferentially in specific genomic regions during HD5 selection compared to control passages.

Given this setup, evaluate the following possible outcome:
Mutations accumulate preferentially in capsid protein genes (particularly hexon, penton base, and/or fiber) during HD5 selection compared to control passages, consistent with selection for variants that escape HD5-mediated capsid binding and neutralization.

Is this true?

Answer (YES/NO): NO